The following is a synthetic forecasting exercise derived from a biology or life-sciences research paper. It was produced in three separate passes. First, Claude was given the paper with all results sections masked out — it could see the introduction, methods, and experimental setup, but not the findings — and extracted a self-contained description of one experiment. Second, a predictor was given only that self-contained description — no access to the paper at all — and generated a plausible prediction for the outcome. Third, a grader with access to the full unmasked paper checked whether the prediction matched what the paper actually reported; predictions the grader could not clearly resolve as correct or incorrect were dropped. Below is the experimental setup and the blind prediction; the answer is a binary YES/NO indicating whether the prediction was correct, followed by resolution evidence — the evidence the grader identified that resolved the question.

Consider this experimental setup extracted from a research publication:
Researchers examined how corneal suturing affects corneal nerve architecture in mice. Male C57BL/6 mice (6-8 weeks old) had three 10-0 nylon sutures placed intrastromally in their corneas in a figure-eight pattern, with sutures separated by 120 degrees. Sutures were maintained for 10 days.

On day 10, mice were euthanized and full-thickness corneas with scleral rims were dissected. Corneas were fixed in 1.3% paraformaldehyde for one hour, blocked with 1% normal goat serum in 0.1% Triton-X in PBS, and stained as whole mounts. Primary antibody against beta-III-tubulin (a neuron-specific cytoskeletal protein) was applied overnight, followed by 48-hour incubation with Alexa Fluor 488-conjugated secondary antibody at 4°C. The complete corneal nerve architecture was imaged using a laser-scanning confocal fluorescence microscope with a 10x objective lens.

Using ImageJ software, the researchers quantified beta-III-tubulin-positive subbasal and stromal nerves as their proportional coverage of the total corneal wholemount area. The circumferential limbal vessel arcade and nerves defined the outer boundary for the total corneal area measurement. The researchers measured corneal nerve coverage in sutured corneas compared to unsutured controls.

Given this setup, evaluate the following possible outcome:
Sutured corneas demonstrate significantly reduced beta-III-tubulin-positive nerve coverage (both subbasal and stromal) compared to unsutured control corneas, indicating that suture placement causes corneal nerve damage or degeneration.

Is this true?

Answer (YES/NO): YES